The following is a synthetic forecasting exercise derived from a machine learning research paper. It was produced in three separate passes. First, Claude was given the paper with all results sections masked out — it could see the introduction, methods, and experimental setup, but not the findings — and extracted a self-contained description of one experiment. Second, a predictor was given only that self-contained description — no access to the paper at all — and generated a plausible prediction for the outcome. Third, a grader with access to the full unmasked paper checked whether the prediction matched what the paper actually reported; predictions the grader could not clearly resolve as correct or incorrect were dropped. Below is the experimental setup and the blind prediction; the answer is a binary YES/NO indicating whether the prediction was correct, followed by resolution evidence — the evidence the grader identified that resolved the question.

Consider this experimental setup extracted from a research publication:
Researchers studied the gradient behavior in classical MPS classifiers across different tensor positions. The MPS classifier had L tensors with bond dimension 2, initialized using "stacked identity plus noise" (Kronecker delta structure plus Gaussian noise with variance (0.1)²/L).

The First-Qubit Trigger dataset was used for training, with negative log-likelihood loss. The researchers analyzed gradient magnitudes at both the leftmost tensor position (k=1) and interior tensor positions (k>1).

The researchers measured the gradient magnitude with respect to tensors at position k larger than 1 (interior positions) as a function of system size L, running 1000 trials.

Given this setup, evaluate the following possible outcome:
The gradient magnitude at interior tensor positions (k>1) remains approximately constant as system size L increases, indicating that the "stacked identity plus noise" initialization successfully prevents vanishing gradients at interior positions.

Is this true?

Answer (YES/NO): YES